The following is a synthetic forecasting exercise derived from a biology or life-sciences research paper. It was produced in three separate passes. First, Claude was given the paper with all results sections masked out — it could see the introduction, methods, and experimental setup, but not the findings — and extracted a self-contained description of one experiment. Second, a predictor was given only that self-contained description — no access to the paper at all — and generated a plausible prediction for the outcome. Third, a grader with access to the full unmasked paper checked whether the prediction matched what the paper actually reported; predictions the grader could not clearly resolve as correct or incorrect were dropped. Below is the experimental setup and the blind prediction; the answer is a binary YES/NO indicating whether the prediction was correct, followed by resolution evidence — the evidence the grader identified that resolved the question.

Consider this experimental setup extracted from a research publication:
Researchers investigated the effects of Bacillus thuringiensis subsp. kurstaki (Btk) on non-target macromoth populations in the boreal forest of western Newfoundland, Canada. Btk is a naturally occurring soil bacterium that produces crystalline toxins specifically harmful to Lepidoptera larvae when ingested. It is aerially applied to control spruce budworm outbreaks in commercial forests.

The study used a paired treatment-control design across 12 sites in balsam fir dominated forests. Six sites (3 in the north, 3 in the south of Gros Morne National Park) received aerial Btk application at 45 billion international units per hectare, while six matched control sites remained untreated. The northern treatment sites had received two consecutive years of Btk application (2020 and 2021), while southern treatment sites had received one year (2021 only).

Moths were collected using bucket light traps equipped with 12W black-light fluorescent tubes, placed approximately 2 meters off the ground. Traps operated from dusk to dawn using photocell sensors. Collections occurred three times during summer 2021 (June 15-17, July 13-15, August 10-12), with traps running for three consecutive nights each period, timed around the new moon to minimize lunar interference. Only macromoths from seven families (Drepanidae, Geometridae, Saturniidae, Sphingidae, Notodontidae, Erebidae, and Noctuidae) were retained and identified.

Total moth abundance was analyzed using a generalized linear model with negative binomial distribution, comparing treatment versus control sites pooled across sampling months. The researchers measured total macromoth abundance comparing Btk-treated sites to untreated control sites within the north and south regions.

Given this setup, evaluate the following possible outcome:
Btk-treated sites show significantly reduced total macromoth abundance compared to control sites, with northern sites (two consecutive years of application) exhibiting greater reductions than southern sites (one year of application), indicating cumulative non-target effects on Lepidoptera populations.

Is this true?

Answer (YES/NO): NO